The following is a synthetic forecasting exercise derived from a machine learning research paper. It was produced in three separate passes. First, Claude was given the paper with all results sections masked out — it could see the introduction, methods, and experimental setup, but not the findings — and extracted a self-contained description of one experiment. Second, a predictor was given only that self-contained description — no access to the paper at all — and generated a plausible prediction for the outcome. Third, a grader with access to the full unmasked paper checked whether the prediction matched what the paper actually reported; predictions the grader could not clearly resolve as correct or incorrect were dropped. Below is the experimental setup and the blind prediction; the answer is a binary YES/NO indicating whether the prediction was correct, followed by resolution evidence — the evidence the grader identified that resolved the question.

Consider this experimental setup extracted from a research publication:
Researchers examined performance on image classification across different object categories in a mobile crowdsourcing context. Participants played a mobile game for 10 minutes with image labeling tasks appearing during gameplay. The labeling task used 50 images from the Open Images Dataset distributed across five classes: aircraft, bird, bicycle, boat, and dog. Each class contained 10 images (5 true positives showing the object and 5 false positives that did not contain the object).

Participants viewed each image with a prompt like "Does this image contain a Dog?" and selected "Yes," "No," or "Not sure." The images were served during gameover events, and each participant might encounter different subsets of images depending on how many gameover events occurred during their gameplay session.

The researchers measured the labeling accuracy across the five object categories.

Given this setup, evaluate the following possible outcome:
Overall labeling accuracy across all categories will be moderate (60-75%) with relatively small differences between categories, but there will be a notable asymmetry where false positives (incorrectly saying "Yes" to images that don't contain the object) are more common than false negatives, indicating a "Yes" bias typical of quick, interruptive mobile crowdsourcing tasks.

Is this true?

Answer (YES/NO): NO